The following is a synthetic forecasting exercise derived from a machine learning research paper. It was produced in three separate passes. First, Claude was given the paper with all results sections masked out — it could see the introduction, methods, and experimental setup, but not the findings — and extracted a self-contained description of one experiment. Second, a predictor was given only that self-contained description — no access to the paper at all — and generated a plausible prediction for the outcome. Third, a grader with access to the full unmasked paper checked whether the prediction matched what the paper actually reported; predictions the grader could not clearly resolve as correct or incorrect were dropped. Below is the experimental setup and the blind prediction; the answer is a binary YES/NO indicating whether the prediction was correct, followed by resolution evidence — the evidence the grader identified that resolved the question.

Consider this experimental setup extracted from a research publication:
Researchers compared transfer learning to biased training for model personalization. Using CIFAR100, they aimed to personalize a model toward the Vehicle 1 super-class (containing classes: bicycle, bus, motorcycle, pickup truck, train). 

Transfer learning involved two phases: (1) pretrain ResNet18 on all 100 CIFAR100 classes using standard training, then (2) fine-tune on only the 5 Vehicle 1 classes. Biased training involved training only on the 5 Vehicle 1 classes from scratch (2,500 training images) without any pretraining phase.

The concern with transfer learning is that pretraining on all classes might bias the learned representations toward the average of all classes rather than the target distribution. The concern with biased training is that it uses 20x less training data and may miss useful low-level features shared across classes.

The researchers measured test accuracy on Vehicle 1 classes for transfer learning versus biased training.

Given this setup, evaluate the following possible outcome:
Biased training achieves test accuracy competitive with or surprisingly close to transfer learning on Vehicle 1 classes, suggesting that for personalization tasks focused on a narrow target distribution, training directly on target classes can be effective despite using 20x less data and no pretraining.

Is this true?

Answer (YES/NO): YES